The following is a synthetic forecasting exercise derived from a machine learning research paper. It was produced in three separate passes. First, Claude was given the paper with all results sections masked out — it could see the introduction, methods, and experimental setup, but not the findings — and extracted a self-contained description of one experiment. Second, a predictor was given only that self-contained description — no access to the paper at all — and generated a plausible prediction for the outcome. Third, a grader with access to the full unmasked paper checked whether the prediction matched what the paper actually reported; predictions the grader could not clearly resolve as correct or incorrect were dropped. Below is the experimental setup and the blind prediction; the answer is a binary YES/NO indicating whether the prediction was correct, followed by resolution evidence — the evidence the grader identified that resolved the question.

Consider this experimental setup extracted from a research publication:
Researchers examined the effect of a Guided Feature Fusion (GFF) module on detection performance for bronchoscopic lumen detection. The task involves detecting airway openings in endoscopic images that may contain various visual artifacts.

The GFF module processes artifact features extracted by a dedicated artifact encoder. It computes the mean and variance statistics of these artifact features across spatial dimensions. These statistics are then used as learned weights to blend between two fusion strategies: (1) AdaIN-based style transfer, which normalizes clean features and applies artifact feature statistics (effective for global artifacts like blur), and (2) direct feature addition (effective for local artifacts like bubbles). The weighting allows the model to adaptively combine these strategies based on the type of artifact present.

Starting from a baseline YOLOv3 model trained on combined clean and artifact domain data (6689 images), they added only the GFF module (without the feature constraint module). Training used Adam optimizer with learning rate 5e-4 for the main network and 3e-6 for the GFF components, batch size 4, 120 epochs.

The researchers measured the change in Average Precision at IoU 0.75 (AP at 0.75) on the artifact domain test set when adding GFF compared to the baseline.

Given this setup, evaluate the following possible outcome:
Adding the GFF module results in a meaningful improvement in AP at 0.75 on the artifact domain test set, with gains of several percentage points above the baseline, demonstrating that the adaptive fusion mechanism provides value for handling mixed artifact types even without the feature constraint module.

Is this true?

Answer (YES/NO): YES